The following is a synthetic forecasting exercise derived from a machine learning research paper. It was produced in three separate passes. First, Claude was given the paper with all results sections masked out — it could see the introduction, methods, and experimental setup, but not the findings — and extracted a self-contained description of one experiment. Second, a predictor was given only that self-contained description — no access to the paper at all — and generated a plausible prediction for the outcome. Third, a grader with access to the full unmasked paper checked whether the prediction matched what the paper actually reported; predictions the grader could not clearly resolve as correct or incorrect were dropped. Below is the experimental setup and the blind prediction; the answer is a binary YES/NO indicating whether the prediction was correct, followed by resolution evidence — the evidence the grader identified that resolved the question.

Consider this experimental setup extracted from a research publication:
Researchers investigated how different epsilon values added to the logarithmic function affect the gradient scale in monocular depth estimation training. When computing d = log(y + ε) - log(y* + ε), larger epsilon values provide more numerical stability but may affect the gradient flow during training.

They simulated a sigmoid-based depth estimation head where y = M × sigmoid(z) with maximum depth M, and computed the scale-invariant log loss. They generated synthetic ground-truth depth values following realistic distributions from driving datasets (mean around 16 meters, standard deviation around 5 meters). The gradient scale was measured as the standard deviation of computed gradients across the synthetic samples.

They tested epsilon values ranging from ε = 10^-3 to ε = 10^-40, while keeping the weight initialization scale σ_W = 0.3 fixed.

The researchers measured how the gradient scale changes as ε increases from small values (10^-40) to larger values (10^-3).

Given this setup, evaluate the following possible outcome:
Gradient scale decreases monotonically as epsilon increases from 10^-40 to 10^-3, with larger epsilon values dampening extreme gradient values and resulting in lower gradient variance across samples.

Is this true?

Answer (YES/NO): YES